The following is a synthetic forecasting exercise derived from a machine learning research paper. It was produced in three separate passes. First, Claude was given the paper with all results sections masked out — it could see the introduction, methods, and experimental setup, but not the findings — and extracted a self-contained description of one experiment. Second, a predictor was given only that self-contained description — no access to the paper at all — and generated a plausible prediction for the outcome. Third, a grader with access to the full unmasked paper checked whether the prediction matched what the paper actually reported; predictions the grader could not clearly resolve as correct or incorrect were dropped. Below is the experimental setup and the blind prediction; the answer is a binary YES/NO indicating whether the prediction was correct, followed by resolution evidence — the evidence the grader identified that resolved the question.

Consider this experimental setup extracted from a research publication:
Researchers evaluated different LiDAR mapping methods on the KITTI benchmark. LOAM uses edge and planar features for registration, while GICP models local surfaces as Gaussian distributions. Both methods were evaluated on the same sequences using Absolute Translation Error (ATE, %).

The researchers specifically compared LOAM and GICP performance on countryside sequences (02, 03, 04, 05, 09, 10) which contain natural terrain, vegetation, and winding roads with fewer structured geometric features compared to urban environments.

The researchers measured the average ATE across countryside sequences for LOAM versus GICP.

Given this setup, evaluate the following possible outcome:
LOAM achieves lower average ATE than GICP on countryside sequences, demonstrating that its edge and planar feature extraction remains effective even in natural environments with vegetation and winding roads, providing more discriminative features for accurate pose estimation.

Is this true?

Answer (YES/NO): YES